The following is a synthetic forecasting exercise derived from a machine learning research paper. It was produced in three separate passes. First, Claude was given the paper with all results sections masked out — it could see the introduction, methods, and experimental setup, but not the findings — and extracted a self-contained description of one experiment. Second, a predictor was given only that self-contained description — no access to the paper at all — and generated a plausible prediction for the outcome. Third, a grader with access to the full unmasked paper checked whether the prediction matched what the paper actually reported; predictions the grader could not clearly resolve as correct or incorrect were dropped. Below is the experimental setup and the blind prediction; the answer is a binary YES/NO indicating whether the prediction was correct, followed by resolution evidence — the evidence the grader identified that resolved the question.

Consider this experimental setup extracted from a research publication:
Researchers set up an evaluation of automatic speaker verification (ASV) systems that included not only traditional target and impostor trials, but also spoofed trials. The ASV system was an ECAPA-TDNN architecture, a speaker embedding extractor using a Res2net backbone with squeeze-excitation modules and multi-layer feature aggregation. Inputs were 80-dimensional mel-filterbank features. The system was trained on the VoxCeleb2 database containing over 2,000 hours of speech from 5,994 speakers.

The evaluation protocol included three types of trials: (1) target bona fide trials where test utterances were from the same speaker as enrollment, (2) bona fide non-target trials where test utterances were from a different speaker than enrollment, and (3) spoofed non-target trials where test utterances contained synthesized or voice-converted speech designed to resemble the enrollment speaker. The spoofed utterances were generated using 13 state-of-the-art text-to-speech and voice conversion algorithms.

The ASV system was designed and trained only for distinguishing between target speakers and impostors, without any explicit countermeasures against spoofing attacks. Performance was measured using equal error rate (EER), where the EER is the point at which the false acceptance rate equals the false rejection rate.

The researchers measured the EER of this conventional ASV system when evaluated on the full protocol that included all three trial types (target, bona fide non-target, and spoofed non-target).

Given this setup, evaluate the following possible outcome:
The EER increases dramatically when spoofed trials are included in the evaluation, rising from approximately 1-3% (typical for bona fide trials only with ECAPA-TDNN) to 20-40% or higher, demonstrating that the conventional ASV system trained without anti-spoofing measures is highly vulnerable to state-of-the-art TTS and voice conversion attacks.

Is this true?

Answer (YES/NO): YES